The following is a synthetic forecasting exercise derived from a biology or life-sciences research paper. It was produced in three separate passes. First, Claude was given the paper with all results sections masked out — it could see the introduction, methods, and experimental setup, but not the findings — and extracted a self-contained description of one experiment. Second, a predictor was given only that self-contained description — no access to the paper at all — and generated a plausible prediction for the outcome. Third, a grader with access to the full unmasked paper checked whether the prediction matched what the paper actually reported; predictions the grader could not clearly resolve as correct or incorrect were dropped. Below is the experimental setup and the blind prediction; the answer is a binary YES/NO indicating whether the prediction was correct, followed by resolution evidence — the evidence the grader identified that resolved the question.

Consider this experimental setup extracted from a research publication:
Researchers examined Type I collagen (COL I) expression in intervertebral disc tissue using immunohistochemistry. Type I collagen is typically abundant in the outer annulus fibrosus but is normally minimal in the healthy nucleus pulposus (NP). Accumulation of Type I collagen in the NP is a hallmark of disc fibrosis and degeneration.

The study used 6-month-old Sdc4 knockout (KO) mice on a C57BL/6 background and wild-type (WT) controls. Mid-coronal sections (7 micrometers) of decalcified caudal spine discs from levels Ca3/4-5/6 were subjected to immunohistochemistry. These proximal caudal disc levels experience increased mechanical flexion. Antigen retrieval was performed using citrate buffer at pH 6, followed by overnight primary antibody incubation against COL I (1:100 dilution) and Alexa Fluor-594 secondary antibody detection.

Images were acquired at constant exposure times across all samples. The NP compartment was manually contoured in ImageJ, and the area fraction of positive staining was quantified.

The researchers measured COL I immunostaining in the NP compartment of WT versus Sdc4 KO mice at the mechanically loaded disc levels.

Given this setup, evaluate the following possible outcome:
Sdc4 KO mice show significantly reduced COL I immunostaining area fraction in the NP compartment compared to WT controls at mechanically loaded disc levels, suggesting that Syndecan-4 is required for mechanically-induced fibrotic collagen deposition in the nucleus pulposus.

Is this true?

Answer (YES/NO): NO